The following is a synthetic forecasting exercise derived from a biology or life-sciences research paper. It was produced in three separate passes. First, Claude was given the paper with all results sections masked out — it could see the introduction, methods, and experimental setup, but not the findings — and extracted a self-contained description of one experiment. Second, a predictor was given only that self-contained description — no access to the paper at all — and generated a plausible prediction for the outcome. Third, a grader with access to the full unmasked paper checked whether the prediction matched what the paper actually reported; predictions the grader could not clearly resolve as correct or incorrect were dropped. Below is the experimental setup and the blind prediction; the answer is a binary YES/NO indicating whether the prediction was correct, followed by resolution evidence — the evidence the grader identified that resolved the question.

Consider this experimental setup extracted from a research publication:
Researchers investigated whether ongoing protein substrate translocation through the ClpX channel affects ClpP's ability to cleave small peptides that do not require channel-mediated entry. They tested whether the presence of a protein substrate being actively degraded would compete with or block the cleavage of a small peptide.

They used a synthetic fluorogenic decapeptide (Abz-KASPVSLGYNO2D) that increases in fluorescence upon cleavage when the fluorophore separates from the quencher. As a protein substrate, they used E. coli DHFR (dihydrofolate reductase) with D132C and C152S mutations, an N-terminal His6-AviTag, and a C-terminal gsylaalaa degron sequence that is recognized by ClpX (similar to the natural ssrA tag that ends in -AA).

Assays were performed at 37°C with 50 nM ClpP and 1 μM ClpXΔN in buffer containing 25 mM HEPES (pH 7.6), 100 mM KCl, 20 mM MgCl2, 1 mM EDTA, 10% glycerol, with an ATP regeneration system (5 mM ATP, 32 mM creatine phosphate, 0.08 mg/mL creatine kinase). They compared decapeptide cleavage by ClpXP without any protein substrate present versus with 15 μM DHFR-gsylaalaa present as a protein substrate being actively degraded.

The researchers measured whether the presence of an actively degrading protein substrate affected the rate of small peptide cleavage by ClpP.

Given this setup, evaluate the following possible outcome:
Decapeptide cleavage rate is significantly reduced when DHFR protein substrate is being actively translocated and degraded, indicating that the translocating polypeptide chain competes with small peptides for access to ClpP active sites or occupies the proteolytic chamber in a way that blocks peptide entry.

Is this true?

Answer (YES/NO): NO